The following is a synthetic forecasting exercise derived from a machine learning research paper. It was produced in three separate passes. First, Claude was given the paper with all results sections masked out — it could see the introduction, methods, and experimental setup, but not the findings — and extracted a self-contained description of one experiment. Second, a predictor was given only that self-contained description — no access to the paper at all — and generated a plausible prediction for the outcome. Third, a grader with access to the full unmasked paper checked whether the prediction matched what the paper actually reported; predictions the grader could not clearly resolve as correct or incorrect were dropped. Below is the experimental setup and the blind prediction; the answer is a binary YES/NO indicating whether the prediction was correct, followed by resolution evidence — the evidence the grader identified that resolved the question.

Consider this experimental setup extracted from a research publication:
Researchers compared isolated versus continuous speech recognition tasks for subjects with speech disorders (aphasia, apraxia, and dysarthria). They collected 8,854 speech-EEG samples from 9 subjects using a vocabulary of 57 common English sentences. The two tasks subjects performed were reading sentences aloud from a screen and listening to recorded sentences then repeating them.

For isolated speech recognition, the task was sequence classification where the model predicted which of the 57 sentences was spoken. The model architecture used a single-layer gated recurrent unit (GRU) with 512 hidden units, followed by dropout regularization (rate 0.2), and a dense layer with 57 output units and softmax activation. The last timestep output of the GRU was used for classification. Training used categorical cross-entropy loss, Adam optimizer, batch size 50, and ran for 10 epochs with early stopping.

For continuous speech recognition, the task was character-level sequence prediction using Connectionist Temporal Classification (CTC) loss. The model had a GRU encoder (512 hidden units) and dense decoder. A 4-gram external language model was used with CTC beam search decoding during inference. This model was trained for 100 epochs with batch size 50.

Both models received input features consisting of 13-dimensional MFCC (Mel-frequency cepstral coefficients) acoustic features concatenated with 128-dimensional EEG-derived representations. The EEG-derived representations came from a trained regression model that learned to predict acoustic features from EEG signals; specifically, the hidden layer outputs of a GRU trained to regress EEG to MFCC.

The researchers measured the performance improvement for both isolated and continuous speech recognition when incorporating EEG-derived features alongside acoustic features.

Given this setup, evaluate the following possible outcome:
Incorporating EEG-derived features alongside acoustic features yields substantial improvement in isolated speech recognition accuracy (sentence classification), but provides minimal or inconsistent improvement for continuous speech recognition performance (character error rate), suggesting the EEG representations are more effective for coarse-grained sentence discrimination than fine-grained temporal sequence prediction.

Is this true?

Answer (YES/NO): YES